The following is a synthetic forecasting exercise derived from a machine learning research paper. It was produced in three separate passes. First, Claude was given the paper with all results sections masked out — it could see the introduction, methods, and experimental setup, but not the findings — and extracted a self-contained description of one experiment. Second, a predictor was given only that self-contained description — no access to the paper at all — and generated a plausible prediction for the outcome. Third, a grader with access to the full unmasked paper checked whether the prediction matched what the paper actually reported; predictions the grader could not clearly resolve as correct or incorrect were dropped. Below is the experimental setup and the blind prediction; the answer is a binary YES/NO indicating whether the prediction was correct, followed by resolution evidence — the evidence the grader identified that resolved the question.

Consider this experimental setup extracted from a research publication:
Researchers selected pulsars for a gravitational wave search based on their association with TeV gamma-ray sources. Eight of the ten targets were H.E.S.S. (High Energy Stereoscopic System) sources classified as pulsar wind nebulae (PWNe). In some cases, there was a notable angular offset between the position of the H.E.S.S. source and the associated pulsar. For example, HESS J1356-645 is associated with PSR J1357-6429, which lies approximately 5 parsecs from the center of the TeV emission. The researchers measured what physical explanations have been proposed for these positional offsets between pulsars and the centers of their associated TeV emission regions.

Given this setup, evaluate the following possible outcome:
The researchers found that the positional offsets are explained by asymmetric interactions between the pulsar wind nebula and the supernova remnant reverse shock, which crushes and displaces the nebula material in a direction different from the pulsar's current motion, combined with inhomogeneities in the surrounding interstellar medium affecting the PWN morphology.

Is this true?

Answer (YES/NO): NO